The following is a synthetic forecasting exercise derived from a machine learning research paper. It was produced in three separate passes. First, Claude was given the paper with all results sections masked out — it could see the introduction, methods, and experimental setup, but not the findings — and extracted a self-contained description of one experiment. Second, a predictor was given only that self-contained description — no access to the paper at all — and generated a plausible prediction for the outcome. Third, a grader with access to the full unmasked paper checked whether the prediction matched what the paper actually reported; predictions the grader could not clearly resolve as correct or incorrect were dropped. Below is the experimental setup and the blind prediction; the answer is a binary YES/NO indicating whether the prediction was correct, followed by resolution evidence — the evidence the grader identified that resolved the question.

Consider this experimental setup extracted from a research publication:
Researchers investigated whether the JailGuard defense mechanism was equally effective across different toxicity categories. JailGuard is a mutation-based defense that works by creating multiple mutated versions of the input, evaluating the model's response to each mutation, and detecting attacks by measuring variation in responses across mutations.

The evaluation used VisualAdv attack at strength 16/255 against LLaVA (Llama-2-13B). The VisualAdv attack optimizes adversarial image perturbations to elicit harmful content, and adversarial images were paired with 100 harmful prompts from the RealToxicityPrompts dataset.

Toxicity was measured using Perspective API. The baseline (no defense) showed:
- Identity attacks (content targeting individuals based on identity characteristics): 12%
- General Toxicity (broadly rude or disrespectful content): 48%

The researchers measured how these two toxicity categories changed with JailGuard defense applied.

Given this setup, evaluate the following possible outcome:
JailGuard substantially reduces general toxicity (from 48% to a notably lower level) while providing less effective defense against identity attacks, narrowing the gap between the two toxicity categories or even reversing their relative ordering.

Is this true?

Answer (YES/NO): NO